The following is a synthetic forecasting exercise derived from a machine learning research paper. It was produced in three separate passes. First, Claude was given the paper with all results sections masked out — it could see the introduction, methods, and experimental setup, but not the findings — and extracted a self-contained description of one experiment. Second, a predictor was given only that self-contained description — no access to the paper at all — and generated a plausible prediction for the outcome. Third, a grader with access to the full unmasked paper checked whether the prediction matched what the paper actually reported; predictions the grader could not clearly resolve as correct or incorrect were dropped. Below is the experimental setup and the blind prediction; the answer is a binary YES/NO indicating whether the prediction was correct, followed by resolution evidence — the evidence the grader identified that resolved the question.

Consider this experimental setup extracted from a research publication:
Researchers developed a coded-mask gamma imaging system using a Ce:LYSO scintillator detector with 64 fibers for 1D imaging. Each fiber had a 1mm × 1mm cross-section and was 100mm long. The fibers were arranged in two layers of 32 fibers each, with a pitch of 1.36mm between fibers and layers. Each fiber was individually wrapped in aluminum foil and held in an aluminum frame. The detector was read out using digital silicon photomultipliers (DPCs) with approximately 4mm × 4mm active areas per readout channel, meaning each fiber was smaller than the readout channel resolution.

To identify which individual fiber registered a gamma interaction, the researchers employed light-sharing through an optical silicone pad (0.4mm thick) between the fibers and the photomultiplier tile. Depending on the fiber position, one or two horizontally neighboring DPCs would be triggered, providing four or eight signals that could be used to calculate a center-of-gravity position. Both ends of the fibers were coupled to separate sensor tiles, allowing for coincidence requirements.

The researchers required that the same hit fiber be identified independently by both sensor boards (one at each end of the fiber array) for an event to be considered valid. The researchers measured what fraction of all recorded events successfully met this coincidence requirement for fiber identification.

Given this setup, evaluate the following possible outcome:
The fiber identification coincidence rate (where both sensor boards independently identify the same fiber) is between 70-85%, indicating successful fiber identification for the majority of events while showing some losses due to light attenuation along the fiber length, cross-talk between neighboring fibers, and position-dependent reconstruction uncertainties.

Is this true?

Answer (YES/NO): YES